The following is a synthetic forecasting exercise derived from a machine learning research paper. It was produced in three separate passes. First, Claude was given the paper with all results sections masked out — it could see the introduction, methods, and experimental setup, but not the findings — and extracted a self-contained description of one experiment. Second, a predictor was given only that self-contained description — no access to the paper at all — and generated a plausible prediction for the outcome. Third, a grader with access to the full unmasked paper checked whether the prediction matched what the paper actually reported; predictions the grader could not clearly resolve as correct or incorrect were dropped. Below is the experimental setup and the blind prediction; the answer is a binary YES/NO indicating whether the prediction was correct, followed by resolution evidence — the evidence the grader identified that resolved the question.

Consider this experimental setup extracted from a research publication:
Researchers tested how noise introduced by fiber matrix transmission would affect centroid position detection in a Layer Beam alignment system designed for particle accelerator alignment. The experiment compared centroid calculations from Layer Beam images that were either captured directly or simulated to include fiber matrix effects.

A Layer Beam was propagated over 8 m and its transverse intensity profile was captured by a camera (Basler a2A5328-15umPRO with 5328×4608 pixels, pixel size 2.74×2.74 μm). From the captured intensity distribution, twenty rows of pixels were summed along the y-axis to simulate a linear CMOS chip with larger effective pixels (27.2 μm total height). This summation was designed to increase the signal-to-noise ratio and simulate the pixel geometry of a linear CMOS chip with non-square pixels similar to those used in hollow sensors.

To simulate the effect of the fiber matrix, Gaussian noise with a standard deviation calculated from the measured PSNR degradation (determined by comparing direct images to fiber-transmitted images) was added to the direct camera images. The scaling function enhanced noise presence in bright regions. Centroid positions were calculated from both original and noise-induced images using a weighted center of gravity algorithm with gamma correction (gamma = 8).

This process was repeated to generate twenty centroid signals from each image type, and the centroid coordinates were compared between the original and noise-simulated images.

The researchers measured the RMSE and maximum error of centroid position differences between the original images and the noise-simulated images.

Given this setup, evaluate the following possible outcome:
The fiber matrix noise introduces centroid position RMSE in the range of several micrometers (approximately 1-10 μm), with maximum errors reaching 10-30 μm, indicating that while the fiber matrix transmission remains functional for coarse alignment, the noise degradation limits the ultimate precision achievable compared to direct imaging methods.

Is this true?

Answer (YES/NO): NO